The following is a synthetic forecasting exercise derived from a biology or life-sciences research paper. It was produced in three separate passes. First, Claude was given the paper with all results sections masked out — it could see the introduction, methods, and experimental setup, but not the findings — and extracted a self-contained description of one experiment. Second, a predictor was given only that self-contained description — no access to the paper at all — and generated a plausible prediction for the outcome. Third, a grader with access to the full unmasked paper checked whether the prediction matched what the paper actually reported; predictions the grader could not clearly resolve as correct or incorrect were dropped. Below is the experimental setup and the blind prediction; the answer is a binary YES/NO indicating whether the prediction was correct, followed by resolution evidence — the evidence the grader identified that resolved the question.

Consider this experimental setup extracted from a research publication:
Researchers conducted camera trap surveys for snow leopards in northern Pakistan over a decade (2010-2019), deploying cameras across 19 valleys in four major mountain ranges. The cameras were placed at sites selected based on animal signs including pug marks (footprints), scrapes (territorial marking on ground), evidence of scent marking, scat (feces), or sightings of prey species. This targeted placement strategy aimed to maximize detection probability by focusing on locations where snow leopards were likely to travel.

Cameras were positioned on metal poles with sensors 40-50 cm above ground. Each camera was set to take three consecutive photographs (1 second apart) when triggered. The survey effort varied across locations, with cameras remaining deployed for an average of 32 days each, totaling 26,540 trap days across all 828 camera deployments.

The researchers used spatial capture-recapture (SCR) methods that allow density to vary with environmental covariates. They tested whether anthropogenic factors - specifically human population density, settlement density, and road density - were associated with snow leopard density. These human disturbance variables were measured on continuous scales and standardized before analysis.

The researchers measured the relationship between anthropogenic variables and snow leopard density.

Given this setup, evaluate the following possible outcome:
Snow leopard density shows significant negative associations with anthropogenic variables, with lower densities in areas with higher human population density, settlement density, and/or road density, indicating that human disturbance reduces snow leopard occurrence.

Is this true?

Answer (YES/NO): NO